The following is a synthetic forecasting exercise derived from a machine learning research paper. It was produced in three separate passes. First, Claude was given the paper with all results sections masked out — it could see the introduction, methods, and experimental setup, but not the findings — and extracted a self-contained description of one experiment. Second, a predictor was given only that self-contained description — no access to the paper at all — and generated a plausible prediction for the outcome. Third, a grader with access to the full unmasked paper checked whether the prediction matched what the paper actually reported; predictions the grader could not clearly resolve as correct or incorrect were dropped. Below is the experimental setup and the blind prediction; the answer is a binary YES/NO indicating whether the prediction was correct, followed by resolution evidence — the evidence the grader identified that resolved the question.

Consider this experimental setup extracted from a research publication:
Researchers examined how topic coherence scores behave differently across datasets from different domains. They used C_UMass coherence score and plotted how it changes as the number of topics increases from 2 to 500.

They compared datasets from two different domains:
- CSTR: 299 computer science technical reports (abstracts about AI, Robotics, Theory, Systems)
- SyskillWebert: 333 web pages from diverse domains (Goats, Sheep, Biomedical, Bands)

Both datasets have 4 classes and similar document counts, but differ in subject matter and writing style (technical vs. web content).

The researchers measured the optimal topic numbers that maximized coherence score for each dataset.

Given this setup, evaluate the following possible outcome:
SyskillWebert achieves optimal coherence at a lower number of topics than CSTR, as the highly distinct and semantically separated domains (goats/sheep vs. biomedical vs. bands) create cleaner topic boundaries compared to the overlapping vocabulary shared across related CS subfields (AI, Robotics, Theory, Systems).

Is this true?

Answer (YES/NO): YES